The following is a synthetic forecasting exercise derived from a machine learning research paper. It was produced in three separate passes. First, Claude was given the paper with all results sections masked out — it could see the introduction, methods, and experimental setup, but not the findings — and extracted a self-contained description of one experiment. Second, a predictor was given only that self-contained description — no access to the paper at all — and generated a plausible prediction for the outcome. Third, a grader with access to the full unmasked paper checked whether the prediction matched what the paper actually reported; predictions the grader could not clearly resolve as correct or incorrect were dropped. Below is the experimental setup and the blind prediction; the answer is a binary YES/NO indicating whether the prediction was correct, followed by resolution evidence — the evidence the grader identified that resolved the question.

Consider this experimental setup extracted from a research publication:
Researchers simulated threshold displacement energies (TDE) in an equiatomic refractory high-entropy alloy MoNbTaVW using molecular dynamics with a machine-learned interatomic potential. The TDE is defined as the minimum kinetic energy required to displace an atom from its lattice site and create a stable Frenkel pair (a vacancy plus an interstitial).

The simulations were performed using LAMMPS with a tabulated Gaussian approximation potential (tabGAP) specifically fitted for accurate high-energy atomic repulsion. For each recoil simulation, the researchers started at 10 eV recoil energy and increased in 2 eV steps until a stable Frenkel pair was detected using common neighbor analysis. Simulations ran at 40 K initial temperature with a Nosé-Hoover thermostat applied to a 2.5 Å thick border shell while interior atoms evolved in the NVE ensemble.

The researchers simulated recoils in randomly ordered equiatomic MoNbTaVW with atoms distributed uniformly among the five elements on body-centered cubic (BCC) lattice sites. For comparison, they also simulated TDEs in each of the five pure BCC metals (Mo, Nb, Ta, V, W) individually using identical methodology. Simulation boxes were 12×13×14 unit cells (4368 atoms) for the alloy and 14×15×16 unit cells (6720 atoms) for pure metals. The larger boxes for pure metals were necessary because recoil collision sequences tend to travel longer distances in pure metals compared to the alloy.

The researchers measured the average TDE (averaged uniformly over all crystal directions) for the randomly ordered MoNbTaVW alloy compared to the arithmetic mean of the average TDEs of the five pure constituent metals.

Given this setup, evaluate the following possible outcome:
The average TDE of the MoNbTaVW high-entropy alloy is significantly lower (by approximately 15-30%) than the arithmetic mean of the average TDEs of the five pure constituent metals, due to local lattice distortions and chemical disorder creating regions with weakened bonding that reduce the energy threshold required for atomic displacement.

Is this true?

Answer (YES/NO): NO